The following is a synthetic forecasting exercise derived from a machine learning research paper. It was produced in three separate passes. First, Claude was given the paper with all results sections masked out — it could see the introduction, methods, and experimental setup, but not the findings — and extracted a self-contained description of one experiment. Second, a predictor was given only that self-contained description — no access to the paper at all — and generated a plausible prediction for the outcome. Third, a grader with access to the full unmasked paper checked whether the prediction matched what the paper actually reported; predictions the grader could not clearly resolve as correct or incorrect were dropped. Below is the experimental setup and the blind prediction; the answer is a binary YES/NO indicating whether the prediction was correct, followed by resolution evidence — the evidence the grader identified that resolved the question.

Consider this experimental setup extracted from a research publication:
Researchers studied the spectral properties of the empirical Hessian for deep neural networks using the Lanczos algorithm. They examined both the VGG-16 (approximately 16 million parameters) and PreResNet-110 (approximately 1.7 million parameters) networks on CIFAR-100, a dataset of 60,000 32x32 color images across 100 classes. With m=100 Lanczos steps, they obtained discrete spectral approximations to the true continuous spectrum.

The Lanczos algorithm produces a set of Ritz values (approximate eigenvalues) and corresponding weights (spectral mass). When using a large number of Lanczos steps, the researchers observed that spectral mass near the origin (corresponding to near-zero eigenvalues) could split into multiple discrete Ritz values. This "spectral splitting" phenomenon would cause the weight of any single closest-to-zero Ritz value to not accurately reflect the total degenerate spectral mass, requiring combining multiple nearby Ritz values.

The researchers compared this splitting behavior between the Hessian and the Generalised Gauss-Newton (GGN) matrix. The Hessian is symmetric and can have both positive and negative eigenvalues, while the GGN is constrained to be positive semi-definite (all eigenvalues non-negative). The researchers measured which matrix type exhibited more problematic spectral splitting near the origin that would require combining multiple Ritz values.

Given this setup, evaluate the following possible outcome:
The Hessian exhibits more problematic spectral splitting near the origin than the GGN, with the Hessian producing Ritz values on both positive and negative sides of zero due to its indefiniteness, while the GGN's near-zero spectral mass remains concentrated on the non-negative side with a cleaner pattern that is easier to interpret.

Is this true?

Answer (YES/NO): YES